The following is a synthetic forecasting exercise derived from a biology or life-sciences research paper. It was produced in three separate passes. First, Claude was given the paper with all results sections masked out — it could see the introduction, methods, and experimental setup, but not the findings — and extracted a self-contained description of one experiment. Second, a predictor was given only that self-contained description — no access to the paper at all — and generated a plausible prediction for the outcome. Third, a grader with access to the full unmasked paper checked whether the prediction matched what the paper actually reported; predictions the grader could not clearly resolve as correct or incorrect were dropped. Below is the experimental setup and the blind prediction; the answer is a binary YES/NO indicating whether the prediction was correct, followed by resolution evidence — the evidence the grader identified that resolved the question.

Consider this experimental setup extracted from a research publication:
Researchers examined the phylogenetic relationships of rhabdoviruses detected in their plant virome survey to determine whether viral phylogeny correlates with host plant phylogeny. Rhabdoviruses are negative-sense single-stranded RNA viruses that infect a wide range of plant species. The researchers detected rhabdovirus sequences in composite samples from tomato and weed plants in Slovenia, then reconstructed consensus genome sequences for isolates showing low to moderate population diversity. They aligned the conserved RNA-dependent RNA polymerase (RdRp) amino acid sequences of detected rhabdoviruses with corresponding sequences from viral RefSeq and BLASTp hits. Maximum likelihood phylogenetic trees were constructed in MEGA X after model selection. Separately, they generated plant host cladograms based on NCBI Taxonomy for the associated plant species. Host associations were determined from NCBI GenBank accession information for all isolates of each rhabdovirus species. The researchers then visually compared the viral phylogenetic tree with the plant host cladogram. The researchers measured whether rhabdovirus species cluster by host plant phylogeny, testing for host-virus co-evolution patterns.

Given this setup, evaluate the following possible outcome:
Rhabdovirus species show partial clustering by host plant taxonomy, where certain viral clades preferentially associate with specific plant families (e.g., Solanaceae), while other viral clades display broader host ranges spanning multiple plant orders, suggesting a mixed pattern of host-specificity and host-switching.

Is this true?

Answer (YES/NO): YES